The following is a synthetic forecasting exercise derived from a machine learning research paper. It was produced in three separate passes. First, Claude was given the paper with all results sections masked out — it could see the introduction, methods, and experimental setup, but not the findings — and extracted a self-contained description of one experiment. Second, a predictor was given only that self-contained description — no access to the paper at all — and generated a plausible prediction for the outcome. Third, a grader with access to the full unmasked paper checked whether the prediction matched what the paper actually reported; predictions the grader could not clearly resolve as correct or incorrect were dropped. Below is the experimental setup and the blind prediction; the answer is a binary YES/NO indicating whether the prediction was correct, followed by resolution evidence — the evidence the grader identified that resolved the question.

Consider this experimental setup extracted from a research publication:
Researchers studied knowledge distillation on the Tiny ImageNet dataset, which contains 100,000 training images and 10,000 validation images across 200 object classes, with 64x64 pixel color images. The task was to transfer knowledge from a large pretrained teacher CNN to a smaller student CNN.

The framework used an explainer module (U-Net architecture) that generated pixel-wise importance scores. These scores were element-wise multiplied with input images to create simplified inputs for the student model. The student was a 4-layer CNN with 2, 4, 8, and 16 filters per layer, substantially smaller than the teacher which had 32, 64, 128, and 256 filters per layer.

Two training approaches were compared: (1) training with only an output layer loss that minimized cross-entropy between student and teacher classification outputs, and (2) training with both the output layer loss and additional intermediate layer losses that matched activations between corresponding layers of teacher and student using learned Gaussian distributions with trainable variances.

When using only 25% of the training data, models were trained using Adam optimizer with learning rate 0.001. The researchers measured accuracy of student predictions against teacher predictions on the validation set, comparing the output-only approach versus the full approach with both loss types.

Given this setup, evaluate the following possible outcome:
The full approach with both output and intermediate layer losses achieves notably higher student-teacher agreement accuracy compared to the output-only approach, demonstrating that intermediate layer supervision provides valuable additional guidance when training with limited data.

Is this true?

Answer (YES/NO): YES